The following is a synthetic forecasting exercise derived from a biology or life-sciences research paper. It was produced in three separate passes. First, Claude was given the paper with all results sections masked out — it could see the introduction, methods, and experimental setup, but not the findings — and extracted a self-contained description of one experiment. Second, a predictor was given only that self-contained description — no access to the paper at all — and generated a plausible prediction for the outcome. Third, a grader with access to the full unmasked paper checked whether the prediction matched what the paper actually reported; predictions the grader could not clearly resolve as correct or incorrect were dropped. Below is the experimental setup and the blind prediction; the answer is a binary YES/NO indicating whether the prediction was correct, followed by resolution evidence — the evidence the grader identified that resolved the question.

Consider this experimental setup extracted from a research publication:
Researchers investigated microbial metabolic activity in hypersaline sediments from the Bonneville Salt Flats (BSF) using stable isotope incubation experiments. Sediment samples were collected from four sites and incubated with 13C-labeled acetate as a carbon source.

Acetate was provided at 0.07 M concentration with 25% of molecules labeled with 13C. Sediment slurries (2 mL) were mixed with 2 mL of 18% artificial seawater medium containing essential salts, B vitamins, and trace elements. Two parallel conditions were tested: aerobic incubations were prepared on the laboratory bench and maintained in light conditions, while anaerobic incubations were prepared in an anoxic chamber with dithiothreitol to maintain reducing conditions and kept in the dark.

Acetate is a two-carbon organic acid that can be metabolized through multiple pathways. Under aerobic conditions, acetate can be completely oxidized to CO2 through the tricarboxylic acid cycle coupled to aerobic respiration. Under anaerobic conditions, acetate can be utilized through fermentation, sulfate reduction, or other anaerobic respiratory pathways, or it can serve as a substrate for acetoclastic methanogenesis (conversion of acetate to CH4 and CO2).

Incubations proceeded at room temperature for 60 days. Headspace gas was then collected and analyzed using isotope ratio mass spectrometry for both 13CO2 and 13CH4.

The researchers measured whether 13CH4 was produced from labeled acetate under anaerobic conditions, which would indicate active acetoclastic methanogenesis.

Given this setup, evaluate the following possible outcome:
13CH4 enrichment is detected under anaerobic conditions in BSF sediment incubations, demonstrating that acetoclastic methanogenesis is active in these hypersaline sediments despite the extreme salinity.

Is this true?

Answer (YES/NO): NO